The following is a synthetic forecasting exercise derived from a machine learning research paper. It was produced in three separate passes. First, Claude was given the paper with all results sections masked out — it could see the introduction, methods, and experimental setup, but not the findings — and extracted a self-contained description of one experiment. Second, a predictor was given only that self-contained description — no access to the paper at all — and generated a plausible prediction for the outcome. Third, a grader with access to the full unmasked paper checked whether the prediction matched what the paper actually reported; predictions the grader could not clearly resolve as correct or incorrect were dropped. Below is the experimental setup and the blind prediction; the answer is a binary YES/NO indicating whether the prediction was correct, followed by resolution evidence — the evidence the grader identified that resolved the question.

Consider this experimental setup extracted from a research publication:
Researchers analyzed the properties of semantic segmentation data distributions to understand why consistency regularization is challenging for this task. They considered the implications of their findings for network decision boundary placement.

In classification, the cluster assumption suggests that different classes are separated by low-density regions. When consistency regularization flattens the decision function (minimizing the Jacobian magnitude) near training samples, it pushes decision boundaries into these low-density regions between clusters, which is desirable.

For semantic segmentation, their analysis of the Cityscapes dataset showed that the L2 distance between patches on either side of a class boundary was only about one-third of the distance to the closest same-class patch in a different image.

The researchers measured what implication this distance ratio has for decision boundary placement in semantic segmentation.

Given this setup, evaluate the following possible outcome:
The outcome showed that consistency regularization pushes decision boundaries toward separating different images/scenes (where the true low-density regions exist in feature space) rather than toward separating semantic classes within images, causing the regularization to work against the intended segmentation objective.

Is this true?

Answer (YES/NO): NO